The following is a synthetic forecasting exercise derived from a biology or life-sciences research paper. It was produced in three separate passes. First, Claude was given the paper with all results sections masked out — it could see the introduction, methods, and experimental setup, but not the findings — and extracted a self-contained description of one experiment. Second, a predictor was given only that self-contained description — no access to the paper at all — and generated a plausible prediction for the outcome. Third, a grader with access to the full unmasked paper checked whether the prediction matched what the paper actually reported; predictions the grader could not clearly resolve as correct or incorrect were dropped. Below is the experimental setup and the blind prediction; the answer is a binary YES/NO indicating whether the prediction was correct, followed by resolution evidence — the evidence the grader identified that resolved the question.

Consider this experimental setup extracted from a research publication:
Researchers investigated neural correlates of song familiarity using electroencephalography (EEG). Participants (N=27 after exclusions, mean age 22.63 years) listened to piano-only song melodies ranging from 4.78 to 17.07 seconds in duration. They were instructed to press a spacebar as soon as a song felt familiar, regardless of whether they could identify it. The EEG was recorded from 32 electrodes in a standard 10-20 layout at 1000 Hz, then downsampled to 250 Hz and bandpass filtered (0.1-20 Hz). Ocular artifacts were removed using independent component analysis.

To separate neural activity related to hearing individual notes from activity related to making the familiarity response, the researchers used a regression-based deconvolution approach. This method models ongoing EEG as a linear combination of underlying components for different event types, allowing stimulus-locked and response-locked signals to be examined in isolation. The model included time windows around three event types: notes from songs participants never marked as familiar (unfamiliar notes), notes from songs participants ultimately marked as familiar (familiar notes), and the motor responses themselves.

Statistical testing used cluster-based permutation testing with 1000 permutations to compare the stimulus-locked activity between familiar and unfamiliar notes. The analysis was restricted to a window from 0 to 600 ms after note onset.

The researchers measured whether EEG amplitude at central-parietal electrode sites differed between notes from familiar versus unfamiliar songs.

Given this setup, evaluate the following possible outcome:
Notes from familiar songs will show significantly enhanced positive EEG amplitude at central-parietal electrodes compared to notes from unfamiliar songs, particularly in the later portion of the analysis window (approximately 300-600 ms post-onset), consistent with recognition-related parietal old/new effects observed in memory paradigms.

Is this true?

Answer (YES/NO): NO